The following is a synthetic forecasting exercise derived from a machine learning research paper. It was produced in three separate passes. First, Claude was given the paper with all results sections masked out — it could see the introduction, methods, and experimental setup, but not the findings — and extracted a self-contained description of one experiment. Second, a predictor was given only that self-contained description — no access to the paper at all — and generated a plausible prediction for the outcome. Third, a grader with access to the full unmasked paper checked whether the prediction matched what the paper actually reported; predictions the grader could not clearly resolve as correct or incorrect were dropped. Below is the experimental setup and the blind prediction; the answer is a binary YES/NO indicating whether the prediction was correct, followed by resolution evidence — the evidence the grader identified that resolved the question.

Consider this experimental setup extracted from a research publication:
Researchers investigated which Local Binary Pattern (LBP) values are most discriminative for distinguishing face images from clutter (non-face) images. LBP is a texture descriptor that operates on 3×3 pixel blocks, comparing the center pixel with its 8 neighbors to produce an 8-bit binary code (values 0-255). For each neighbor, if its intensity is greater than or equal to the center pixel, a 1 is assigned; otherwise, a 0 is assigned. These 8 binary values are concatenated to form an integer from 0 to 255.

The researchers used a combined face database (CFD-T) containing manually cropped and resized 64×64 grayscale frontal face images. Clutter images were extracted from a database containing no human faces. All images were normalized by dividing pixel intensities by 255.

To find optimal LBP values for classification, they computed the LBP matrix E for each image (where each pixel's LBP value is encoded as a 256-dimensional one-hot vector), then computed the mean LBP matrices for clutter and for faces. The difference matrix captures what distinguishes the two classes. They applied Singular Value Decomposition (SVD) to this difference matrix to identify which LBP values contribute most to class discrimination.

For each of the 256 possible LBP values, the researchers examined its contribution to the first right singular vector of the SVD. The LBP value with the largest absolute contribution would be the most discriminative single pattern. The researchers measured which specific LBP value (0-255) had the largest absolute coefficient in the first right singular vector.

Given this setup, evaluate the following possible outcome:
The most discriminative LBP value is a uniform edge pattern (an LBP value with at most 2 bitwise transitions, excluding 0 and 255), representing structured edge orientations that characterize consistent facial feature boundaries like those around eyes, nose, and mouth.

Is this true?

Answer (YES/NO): YES